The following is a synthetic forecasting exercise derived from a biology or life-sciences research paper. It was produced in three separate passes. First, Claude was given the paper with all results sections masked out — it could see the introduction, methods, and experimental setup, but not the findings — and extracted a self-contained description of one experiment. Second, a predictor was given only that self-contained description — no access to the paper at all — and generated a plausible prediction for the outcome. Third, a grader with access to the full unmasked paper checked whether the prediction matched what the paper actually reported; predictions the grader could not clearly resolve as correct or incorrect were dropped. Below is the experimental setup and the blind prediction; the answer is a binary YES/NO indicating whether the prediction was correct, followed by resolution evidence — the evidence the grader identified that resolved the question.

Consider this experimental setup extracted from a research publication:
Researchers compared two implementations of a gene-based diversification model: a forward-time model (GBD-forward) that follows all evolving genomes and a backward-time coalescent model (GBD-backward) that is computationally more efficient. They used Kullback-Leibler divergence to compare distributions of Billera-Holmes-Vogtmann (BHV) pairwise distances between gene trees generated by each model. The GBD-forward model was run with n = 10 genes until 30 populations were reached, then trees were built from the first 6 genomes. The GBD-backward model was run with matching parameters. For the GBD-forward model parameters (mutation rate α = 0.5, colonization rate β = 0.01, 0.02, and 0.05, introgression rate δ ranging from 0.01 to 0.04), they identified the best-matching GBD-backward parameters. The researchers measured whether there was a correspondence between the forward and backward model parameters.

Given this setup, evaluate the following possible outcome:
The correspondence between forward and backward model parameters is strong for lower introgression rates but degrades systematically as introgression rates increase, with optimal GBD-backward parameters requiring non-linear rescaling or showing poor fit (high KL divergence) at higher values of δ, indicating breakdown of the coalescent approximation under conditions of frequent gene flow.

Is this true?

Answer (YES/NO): NO